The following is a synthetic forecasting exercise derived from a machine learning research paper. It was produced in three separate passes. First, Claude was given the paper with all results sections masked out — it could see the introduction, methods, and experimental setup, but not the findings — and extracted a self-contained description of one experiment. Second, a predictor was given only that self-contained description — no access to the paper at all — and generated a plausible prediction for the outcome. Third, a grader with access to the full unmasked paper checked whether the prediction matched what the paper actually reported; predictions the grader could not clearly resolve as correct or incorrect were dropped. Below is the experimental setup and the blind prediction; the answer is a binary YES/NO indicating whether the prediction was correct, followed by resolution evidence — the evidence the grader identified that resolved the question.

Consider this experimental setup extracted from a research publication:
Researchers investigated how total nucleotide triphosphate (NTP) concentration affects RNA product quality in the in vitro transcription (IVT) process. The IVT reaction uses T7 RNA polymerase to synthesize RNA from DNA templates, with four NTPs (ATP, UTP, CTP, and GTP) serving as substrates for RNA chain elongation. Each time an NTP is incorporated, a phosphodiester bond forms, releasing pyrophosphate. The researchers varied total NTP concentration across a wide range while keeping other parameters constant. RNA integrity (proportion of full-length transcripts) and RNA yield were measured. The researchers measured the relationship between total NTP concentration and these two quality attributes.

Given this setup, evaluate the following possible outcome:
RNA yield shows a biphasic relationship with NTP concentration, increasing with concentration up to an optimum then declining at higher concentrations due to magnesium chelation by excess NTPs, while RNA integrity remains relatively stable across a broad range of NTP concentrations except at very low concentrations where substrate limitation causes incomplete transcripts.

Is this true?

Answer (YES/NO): NO